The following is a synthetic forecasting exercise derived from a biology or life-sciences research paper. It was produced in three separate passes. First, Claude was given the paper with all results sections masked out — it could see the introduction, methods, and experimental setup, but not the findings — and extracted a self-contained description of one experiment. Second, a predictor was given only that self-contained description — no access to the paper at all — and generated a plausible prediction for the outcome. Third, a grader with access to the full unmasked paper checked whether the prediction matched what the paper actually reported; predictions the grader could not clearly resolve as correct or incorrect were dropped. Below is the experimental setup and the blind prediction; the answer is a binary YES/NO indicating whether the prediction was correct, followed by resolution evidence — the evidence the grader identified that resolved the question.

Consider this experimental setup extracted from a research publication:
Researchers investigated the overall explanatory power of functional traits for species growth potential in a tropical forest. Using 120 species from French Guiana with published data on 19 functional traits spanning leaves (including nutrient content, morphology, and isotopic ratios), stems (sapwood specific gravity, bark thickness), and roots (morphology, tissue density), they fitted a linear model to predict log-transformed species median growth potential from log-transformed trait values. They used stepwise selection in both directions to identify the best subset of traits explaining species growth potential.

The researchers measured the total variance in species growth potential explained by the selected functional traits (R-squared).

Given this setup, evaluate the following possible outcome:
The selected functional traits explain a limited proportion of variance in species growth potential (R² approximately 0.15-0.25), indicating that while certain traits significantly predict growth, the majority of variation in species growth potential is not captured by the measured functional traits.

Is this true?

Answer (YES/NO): NO